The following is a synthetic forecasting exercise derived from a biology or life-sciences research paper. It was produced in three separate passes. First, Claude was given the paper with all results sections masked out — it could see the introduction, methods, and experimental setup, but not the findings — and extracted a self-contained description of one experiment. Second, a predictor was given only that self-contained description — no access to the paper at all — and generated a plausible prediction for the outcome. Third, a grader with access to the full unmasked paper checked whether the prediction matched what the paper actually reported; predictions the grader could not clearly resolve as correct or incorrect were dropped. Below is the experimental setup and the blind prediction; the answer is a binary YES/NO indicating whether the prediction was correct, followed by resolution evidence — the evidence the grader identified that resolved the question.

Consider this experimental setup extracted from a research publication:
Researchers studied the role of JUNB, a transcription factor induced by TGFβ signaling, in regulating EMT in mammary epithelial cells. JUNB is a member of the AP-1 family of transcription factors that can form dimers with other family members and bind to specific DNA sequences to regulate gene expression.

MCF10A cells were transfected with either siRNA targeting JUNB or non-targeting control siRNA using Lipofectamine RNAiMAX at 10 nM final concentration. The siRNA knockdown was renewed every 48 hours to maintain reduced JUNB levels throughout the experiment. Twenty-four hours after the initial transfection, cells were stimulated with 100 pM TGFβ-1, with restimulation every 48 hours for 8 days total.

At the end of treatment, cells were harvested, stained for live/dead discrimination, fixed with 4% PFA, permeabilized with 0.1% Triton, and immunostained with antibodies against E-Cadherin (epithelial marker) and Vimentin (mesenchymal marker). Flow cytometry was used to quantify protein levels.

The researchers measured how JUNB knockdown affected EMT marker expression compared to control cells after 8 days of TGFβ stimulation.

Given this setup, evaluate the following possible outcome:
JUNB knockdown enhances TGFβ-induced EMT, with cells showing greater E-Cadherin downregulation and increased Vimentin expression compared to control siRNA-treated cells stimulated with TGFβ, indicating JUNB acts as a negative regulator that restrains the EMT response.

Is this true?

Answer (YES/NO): NO